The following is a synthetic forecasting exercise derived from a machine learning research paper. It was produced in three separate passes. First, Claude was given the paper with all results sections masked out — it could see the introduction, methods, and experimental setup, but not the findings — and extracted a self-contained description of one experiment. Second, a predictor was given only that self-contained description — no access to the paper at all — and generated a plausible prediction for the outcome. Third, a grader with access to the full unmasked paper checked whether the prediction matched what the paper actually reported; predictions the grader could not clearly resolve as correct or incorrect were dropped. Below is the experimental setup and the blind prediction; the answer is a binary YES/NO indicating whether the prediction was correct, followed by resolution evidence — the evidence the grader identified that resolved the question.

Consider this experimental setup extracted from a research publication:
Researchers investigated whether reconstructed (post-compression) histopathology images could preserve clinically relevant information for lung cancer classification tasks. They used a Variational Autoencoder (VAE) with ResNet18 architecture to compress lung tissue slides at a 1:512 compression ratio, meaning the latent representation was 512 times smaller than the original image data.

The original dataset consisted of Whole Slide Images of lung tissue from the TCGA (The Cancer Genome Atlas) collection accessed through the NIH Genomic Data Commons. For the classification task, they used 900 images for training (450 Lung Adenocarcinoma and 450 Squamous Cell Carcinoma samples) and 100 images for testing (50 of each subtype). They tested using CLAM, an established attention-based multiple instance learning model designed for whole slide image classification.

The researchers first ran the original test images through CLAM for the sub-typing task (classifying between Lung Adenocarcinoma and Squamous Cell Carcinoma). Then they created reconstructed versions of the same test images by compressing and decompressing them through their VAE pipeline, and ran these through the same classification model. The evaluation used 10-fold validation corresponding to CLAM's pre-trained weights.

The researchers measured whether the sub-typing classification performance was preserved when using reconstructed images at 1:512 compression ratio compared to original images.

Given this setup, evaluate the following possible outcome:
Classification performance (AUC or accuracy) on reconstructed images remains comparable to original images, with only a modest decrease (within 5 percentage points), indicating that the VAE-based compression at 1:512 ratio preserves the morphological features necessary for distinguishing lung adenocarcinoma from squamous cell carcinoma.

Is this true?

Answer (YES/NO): NO